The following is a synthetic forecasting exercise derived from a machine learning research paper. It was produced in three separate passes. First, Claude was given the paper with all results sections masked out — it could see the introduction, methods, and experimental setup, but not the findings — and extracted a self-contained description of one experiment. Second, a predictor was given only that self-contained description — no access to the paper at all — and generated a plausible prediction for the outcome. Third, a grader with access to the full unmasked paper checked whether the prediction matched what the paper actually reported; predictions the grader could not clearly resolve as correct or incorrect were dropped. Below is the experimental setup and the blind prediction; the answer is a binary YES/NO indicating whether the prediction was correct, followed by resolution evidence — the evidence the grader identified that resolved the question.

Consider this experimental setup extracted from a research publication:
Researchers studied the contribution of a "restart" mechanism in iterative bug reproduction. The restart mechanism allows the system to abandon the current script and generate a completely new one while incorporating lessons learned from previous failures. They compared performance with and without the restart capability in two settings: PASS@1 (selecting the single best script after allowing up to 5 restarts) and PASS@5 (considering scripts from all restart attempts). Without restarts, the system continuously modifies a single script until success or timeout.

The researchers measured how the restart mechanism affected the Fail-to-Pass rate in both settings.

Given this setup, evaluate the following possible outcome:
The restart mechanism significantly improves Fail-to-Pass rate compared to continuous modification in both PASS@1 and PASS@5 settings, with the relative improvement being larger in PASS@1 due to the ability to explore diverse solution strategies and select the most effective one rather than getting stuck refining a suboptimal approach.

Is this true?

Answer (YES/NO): NO